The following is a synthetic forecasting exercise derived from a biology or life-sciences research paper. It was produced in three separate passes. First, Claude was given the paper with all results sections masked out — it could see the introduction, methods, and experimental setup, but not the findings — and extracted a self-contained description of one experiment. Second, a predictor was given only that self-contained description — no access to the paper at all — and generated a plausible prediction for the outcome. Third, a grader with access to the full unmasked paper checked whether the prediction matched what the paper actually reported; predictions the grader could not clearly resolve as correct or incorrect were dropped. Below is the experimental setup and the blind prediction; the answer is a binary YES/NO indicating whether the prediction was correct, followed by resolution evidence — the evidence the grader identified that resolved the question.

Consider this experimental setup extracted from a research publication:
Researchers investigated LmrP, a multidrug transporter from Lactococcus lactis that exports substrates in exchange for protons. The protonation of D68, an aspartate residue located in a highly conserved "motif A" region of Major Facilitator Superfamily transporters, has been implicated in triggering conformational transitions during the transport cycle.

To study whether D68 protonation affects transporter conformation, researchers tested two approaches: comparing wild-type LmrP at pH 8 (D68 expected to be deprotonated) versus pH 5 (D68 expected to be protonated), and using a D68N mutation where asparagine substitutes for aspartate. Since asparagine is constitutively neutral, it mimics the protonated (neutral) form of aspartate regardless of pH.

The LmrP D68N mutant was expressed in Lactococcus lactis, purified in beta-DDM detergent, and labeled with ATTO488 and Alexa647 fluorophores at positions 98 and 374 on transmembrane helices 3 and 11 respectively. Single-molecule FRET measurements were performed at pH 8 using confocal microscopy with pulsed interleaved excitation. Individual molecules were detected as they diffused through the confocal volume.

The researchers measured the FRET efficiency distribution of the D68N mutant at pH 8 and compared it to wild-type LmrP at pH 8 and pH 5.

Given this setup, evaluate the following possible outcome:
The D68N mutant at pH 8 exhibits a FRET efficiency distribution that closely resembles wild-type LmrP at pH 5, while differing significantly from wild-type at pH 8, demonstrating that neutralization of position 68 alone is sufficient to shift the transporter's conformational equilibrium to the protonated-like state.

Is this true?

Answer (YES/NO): YES